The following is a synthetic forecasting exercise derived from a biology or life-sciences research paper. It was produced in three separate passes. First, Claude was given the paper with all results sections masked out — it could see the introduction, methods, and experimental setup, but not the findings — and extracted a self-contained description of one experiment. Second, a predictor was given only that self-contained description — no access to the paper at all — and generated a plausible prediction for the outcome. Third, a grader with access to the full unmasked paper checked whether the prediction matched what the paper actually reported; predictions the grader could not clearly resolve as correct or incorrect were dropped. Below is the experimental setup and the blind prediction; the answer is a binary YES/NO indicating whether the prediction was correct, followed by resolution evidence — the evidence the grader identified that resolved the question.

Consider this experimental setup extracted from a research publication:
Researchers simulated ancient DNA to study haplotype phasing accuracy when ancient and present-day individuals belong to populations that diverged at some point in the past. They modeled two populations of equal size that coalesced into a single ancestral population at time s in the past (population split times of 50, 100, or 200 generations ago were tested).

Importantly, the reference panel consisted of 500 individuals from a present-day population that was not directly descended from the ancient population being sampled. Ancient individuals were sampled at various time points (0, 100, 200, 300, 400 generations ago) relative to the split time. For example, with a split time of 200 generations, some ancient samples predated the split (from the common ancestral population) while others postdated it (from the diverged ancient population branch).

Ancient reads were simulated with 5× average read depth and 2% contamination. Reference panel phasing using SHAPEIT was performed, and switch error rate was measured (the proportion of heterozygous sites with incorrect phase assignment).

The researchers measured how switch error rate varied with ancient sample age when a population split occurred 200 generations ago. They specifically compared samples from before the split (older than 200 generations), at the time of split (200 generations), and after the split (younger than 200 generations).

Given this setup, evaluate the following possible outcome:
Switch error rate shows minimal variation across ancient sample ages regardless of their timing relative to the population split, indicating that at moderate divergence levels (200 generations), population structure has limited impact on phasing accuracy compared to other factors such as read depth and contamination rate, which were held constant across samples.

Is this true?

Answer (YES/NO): NO